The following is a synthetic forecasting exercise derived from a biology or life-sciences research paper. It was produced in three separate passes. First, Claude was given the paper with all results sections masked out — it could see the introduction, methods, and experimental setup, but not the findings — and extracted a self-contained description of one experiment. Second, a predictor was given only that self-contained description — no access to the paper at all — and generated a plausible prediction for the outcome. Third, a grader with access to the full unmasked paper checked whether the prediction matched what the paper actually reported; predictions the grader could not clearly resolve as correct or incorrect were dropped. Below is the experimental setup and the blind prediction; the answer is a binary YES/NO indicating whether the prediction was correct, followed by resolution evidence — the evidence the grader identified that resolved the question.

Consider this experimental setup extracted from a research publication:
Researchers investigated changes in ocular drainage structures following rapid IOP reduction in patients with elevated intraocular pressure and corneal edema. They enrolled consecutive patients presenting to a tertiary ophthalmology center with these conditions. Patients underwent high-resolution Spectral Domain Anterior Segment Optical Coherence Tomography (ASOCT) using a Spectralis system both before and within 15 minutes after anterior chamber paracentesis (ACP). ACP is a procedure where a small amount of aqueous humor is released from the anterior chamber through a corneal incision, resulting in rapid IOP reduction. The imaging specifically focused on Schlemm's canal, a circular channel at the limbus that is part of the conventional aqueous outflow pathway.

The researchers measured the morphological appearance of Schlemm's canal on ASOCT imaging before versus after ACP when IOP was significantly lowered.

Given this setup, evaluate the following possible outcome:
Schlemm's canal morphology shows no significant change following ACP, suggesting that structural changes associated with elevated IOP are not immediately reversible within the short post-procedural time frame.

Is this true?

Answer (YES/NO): NO